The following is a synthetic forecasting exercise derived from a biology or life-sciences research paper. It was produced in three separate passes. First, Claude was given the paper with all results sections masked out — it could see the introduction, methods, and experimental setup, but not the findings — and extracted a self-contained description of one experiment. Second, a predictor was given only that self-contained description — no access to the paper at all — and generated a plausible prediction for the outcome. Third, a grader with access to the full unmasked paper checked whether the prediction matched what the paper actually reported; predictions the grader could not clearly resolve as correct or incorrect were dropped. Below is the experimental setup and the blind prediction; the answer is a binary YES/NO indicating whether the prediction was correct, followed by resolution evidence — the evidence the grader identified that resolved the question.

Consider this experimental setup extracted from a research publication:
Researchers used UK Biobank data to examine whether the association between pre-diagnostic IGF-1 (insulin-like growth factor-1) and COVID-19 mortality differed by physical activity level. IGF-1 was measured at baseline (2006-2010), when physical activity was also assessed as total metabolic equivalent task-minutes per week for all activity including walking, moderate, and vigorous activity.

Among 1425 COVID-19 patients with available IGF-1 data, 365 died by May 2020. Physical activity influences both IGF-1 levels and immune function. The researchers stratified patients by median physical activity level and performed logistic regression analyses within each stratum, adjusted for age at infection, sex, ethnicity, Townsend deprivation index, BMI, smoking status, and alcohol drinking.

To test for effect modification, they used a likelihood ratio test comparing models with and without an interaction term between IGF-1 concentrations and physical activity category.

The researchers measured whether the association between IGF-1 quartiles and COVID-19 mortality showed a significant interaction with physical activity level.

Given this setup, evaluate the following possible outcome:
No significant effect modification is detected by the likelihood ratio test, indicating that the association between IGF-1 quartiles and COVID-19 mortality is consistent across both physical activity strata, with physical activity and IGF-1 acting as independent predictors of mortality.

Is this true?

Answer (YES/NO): YES